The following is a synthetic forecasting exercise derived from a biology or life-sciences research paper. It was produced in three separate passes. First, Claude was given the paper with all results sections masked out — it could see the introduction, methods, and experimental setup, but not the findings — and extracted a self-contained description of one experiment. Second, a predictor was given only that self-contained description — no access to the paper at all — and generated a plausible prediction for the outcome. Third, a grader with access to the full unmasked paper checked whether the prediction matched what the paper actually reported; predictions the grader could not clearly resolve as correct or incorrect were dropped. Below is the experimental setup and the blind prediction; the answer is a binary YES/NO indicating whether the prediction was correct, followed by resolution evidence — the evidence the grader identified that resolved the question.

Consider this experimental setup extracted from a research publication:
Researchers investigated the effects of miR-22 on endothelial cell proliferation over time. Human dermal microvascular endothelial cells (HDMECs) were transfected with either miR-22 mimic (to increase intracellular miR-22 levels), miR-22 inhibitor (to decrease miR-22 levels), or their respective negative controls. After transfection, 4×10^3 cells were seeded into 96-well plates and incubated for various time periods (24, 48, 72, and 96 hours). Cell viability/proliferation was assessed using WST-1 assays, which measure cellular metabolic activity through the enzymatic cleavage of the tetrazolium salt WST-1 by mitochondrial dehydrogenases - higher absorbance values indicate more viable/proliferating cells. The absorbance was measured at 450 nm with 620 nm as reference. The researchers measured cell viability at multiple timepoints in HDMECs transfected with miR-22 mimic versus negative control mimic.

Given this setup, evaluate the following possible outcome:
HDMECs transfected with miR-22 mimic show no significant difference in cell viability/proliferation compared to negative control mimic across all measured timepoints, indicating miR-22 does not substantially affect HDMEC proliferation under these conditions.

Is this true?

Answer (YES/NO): NO